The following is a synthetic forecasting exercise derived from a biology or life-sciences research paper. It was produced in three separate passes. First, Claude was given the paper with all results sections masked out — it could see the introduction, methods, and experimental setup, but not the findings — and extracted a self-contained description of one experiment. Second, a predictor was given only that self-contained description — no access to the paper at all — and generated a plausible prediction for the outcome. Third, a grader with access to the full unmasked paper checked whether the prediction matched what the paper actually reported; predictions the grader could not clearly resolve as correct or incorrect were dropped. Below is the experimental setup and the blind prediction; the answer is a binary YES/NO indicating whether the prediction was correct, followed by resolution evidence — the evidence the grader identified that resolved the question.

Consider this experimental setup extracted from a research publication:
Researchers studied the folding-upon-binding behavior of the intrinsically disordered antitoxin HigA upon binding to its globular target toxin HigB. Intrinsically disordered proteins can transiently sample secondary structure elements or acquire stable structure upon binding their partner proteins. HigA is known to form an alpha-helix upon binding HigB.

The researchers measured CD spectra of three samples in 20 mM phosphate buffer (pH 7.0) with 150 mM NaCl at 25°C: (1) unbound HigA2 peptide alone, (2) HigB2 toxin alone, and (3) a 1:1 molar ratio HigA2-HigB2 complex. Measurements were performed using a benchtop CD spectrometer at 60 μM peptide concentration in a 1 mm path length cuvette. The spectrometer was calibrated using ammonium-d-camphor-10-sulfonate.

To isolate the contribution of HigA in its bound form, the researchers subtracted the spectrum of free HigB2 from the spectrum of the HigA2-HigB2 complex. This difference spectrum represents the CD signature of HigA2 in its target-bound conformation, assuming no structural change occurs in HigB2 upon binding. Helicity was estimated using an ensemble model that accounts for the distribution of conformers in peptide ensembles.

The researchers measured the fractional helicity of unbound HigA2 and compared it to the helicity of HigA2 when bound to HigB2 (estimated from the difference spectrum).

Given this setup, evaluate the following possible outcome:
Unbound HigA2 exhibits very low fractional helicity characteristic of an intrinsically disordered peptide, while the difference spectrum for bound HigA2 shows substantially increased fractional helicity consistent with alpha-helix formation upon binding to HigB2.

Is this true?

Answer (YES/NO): YES